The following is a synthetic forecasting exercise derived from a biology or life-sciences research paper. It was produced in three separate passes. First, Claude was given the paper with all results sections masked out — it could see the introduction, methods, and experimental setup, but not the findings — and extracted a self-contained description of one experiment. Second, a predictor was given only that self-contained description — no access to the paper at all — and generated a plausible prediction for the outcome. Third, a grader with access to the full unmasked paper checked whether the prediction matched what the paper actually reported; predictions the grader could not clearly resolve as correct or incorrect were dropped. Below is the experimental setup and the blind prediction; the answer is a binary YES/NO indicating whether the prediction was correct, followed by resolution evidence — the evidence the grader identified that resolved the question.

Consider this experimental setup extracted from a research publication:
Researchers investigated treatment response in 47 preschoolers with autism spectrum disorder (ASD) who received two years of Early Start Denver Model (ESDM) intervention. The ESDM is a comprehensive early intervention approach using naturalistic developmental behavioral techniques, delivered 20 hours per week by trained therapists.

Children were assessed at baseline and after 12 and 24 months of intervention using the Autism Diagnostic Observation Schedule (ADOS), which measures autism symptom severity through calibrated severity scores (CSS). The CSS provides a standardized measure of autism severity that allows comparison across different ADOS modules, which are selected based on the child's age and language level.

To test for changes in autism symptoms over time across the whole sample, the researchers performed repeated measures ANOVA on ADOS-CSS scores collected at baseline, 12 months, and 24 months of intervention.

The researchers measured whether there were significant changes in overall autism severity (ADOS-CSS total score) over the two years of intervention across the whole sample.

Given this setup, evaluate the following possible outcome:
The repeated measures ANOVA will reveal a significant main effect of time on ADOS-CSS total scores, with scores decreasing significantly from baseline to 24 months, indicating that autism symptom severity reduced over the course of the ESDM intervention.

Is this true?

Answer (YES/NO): YES